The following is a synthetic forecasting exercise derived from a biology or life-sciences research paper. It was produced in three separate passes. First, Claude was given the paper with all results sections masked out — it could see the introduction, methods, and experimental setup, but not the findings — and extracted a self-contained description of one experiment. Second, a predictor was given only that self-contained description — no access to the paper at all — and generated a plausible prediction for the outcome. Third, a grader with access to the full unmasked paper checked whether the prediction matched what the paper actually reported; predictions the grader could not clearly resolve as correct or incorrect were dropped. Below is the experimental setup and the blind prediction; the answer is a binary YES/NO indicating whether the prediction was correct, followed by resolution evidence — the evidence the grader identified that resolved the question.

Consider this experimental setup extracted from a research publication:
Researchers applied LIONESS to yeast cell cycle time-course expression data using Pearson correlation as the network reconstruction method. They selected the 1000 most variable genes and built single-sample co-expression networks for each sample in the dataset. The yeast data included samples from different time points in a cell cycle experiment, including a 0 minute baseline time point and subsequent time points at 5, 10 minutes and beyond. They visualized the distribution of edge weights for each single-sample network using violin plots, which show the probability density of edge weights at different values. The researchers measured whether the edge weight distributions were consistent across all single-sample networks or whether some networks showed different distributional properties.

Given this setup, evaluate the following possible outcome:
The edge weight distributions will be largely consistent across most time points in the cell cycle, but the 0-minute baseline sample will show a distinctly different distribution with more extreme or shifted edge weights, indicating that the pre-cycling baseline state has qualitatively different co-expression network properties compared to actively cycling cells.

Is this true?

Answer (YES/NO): YES